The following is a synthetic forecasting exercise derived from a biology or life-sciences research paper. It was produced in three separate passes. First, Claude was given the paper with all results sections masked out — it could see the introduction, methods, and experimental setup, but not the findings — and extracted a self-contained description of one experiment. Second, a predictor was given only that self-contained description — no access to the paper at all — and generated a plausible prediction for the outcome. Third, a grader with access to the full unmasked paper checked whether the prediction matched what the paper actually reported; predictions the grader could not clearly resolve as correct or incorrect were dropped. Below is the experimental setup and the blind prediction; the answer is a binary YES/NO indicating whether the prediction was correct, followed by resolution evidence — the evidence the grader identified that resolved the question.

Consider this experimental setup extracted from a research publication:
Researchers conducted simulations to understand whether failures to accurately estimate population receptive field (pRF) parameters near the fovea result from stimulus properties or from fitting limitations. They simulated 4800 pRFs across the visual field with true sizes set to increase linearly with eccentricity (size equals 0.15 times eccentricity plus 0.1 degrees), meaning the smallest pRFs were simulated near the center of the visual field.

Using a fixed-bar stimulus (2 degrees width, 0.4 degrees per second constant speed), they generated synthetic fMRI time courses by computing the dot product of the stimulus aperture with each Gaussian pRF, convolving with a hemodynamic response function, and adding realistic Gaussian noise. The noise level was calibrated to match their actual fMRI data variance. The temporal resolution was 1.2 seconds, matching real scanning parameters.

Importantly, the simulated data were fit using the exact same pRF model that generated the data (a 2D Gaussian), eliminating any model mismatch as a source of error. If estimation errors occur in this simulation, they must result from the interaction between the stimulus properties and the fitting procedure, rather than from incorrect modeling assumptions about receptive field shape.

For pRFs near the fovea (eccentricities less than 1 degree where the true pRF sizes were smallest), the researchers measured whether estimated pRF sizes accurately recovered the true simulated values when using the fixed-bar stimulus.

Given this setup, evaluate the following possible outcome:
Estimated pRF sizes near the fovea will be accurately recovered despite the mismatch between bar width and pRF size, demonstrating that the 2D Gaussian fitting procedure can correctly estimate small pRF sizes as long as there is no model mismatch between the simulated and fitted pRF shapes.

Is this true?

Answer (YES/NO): NO